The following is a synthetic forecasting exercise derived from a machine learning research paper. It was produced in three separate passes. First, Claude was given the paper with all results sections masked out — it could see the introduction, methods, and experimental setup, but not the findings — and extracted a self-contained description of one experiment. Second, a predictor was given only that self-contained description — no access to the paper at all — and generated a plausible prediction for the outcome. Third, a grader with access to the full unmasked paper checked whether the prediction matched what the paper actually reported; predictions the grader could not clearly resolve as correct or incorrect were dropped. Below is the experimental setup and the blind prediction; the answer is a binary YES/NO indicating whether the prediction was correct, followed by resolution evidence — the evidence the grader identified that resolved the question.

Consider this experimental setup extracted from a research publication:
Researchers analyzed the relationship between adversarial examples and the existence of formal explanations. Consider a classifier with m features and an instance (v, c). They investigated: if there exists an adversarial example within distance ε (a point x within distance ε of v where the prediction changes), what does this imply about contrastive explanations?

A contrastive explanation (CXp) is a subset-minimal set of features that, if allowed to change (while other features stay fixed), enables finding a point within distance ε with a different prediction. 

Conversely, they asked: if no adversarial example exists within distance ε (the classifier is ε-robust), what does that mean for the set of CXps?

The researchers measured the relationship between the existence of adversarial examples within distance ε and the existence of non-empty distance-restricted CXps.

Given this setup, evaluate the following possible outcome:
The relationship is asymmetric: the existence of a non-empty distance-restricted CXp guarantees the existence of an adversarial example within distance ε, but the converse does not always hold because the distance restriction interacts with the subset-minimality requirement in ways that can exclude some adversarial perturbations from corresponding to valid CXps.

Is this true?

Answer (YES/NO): NO